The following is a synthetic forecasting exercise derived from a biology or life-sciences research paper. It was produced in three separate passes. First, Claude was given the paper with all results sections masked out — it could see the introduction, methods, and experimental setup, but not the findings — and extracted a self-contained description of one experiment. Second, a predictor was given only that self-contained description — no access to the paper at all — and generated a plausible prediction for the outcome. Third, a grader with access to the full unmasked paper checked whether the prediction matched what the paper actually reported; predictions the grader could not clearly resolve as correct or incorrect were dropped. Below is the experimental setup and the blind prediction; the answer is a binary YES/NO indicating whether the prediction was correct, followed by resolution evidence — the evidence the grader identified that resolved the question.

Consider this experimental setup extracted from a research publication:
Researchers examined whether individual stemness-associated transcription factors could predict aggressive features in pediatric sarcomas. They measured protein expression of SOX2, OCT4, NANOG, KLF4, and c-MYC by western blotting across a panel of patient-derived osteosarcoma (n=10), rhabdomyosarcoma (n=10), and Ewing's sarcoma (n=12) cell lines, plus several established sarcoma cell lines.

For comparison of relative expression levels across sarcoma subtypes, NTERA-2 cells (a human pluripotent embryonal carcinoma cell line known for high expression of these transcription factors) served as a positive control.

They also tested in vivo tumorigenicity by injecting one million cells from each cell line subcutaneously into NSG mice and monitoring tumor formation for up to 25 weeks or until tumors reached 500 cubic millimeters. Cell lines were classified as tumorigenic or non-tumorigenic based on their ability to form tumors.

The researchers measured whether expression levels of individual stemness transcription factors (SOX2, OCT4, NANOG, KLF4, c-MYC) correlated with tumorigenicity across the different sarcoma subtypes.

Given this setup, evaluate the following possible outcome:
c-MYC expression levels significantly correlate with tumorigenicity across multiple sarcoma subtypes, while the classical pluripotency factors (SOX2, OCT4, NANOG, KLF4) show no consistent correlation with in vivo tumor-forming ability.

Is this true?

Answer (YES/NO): NO